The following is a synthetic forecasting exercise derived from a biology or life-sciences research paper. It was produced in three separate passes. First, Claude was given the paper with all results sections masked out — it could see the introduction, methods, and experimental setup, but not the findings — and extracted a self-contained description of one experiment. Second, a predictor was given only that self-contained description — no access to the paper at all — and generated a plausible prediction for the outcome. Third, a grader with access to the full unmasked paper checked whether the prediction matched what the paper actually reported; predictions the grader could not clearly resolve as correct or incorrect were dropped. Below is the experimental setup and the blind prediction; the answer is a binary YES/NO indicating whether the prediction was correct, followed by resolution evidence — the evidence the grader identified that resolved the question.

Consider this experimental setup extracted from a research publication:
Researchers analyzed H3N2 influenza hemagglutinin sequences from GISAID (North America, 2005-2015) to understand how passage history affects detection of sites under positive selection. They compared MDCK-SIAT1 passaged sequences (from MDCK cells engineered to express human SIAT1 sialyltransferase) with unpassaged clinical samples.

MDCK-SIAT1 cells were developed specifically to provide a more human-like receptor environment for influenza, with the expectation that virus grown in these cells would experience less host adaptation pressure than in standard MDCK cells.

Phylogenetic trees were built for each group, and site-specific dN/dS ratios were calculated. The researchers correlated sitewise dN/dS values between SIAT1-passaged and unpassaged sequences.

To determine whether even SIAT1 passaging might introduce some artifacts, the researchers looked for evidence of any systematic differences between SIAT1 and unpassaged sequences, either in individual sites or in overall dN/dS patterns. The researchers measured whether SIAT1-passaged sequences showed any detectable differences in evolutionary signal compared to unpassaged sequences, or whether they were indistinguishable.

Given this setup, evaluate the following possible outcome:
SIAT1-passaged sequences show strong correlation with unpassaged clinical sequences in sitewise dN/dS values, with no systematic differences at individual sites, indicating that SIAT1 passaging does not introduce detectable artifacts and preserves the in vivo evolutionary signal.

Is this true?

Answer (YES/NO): NO